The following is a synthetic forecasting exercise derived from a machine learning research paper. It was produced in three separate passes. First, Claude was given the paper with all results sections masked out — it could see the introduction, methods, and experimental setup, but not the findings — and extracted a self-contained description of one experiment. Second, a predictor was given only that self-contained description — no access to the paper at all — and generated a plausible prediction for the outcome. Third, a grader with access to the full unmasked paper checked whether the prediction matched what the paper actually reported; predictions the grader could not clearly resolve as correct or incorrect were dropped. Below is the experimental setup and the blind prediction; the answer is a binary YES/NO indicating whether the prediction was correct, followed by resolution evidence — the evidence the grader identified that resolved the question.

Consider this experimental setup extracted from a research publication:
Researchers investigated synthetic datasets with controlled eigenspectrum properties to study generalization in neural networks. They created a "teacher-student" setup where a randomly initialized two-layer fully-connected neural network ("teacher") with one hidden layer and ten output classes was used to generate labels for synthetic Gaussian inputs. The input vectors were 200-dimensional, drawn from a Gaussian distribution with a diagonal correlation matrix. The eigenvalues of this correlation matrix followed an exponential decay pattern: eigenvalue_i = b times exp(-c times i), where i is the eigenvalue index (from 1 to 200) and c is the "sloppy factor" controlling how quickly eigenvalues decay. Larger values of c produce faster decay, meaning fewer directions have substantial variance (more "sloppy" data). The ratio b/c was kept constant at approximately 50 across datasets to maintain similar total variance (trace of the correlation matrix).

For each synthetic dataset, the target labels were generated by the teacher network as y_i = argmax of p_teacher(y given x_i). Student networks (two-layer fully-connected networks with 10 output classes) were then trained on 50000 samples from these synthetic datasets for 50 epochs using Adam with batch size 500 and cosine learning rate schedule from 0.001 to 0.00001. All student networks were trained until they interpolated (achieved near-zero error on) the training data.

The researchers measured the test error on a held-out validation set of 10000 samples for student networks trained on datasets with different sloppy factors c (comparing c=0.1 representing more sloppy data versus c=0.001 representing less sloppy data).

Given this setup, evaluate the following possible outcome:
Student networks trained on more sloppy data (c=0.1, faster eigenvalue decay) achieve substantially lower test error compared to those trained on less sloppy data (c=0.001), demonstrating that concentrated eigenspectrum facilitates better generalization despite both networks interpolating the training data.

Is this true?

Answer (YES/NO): YES